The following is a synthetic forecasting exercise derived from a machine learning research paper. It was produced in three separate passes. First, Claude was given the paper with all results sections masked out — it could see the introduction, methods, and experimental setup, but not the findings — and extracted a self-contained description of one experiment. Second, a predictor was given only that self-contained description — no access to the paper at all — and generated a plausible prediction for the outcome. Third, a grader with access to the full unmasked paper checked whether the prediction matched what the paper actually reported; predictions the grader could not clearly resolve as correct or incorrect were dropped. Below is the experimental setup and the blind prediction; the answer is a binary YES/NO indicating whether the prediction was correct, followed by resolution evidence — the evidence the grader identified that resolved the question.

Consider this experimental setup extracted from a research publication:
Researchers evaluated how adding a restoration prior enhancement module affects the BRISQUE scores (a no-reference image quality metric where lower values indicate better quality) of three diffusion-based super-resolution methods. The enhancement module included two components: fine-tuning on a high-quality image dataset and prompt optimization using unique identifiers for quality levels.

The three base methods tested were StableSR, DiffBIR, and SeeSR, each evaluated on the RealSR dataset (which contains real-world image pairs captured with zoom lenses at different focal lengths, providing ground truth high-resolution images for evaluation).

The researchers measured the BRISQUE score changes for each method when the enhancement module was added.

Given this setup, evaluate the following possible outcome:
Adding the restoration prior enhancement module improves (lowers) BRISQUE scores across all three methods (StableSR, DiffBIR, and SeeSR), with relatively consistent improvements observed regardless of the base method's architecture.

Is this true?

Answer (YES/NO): NO